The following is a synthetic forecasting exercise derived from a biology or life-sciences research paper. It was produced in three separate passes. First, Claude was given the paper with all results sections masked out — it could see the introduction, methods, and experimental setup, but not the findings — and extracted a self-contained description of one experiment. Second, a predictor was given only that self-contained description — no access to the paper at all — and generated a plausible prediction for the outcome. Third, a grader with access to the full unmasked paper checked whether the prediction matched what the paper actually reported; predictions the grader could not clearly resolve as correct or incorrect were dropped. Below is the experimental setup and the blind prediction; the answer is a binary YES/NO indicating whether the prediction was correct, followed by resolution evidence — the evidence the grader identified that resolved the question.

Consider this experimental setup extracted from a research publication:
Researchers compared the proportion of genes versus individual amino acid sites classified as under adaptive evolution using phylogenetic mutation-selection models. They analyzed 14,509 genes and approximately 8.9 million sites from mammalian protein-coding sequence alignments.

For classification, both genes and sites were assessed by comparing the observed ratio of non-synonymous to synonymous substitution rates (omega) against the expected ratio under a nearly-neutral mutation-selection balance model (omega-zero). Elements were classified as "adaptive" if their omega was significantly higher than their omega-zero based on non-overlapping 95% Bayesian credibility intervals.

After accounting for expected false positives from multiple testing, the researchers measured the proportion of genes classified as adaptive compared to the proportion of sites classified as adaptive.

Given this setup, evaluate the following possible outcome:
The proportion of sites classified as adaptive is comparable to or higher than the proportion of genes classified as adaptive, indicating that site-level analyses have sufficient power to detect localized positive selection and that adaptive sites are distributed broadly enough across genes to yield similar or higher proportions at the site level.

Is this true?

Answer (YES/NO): NO